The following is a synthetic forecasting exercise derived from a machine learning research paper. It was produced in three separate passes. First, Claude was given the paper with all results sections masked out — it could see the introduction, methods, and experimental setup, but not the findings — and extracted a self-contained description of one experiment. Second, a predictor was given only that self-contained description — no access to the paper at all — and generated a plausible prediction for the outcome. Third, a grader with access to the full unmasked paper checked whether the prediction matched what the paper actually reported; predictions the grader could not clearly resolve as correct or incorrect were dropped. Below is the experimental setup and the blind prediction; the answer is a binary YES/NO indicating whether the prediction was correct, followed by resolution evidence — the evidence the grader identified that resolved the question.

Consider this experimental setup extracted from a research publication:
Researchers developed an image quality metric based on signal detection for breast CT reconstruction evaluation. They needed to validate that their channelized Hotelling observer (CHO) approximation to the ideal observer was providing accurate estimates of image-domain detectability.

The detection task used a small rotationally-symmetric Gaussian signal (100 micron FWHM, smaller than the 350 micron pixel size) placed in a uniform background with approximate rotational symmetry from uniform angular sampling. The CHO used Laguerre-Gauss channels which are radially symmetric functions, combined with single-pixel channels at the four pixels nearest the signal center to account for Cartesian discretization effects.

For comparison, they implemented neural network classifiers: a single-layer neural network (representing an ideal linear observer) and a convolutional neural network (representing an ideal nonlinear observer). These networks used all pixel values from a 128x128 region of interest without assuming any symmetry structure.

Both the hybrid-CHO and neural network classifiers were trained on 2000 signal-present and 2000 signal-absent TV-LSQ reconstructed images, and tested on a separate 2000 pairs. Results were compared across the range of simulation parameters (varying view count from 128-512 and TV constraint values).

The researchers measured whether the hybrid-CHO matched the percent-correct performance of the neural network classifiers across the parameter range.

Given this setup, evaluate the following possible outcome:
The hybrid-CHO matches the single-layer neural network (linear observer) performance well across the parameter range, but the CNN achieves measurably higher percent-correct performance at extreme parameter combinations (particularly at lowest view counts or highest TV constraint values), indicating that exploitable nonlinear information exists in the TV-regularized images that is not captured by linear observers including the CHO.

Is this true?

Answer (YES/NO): NO